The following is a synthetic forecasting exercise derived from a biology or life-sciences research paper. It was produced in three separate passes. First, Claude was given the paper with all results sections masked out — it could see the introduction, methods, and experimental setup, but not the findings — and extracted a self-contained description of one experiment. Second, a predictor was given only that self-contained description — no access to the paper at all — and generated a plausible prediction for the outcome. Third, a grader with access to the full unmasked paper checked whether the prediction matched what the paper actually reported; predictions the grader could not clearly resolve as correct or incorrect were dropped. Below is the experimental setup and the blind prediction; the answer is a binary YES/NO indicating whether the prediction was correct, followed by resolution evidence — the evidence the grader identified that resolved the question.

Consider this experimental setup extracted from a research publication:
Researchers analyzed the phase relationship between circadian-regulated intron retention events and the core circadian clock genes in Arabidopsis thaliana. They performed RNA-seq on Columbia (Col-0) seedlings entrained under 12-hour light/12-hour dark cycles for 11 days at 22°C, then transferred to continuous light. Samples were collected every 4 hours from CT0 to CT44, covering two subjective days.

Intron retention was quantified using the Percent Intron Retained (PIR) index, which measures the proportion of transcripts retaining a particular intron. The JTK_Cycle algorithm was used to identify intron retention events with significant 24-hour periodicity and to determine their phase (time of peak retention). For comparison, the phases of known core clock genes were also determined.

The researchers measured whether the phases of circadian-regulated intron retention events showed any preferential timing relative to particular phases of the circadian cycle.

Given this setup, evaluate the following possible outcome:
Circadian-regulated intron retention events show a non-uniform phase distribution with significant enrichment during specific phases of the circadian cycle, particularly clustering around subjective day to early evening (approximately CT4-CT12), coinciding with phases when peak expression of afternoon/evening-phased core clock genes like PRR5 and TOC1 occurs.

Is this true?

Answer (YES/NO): NO